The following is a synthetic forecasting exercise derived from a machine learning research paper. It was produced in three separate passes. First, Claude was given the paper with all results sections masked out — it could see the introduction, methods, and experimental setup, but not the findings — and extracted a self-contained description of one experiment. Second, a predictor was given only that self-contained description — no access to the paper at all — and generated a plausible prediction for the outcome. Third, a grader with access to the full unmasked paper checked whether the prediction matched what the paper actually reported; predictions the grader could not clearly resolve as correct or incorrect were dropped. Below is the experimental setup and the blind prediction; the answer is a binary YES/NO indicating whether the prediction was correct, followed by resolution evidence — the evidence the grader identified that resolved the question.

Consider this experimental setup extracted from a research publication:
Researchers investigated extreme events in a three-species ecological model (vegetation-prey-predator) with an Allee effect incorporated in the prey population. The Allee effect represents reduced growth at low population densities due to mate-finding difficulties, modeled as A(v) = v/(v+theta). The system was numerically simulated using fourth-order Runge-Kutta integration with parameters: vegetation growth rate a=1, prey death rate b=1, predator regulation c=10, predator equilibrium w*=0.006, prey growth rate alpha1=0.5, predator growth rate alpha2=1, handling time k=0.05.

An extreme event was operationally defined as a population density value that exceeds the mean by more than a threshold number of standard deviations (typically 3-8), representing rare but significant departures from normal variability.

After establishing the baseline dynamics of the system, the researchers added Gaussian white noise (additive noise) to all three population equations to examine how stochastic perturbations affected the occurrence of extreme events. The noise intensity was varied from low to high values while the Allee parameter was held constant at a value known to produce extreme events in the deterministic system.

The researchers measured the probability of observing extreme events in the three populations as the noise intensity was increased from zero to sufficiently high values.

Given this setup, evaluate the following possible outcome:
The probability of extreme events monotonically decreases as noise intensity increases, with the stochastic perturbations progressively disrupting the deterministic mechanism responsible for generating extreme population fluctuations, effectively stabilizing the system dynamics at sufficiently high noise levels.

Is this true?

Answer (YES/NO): YES